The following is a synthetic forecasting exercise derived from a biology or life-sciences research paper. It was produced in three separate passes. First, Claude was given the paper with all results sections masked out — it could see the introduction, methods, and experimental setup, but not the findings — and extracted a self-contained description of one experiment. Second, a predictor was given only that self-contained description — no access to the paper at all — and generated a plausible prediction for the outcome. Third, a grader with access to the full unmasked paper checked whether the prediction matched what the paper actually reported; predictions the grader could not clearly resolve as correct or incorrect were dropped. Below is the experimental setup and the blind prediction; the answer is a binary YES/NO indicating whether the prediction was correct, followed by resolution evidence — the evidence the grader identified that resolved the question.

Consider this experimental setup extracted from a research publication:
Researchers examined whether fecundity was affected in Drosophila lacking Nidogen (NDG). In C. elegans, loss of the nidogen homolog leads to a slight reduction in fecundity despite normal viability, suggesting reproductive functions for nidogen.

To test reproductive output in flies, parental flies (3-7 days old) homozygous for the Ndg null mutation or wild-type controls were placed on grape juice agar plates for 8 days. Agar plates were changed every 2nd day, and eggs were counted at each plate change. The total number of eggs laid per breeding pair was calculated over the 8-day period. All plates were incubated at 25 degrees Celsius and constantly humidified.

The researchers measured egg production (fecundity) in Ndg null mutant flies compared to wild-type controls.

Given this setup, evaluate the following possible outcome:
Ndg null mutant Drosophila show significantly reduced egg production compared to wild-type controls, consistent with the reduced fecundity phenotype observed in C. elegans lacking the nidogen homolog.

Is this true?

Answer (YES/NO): YES